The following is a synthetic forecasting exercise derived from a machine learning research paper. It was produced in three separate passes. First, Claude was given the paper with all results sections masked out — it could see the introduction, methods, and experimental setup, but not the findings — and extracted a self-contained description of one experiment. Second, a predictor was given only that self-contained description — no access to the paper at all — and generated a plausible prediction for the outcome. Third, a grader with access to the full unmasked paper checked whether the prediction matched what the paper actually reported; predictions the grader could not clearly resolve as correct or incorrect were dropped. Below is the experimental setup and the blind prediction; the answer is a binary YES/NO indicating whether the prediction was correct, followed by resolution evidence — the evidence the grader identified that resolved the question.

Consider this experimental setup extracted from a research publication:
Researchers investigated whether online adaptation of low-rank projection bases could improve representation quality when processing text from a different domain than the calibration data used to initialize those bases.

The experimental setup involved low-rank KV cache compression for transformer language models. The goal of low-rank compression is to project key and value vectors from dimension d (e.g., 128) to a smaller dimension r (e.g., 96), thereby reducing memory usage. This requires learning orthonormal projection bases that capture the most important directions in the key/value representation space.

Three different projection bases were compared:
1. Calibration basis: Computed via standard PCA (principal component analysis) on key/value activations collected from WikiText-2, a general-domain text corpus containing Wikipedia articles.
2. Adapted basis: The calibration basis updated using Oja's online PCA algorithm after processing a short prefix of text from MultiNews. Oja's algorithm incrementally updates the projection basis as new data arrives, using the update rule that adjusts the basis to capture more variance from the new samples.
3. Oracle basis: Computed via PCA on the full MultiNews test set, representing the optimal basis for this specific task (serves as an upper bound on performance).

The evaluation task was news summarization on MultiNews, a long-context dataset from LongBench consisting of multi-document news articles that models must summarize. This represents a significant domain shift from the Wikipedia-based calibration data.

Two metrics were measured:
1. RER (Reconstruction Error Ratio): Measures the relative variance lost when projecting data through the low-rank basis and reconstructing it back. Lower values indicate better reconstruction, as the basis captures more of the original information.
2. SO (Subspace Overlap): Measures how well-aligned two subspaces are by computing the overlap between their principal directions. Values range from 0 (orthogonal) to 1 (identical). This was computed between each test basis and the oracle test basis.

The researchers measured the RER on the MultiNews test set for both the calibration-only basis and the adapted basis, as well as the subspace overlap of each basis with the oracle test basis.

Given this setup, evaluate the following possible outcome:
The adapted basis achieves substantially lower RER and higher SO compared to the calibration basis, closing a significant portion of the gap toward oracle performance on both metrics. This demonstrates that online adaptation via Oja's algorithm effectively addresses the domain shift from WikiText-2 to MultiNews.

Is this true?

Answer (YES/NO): NO